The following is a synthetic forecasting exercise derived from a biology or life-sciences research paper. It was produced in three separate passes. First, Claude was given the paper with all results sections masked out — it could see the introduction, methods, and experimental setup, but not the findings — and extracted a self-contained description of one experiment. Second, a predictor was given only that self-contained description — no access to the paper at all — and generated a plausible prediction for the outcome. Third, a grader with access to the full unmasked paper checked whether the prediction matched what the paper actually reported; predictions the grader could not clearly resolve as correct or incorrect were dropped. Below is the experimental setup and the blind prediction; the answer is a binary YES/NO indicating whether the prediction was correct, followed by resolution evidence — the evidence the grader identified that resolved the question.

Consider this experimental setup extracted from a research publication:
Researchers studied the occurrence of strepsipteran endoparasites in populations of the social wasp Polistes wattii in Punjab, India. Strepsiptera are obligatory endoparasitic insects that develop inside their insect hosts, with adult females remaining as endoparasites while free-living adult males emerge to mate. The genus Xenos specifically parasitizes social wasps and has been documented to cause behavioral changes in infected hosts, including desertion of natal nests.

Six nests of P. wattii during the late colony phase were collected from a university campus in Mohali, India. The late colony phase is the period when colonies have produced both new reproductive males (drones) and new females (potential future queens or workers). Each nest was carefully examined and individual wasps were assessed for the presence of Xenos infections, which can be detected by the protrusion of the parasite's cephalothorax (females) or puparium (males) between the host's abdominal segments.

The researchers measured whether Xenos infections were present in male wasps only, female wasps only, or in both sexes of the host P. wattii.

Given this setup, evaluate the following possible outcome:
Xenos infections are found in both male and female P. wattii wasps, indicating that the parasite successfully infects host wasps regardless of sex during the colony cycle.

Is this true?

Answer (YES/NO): YES